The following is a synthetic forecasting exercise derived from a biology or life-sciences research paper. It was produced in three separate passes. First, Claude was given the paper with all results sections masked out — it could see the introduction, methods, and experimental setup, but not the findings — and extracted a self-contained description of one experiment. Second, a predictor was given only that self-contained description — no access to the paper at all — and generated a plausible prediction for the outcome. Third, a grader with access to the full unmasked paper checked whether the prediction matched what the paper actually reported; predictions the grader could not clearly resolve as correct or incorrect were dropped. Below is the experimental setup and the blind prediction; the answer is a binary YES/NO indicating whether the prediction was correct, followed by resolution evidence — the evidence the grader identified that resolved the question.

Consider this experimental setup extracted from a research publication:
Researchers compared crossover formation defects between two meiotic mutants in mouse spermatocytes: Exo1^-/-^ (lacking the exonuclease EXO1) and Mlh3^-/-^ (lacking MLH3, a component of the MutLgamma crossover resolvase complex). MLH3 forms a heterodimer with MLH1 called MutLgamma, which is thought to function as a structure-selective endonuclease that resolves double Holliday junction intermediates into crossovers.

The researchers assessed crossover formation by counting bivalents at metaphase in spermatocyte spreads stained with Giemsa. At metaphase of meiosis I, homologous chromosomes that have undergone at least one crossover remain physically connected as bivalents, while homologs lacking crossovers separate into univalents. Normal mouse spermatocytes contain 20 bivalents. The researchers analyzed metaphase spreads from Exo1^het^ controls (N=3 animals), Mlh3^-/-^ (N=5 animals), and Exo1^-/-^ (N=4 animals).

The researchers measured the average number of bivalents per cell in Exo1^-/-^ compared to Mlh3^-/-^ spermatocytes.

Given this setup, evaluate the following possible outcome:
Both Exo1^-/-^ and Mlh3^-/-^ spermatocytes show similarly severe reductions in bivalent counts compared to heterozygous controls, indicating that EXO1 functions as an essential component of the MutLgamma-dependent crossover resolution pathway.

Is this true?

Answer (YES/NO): NO